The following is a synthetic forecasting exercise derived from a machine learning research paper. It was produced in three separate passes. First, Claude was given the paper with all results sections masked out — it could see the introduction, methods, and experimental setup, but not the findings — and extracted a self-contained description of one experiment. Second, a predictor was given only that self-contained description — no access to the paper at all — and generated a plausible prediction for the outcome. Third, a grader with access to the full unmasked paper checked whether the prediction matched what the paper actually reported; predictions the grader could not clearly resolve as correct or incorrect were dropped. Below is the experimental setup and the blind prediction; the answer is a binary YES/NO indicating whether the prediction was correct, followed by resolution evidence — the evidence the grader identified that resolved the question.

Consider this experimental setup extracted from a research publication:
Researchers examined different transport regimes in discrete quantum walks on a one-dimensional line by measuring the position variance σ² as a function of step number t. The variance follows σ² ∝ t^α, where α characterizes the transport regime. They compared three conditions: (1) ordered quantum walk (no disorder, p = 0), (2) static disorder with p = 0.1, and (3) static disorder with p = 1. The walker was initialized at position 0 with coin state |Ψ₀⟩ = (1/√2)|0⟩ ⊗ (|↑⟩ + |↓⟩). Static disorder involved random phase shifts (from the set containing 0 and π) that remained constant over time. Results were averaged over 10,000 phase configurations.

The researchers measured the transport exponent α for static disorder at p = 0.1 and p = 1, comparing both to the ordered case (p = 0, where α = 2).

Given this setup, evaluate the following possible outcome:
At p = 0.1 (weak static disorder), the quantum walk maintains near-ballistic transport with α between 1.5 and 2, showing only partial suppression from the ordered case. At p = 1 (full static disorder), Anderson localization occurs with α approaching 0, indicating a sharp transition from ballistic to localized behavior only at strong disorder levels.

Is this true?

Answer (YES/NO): NO